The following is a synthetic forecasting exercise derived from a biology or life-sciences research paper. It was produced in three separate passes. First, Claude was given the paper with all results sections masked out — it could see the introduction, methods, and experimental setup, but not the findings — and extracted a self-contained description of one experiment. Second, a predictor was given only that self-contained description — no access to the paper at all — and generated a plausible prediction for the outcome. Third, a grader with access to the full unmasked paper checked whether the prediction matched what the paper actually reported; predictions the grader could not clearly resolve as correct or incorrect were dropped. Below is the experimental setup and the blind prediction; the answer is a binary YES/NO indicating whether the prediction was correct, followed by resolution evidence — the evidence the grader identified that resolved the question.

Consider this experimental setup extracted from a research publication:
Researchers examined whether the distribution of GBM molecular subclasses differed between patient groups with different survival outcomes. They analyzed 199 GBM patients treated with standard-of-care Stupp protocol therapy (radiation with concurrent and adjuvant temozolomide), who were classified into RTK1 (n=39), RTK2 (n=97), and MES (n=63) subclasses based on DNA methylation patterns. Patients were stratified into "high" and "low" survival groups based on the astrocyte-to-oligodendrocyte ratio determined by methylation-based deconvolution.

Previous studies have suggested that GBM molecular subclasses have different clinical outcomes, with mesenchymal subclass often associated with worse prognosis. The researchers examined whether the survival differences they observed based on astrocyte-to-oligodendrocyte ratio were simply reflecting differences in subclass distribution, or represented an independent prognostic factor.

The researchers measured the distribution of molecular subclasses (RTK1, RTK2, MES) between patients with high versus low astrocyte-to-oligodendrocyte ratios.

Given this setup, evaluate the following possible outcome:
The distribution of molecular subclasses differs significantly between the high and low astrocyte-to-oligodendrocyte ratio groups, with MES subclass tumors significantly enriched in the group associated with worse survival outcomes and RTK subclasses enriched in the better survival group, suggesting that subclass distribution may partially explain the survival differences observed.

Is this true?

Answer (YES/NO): NO